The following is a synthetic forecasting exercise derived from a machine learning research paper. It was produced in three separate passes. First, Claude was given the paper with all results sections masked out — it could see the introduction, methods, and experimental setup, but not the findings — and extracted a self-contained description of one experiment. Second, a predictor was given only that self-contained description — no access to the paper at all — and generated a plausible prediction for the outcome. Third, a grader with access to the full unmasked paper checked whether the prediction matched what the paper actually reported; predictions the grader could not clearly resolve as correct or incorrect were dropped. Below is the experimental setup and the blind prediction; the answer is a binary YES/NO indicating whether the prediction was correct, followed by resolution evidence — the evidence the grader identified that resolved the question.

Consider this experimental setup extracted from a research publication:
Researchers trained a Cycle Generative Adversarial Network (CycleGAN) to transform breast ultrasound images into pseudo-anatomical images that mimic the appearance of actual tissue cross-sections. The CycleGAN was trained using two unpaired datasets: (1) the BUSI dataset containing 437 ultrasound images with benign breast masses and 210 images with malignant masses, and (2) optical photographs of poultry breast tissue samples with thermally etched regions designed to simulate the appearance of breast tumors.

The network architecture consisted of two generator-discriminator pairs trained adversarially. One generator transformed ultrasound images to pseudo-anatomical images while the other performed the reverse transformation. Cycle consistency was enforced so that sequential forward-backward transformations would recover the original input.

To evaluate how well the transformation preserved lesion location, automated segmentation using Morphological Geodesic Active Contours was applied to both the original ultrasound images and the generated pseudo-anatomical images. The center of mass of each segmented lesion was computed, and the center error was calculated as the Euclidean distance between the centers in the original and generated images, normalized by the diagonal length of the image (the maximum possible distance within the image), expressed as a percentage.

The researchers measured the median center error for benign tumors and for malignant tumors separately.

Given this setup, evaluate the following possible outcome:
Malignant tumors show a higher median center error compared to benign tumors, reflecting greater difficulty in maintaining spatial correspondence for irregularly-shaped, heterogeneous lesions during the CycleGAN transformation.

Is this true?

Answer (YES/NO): YES